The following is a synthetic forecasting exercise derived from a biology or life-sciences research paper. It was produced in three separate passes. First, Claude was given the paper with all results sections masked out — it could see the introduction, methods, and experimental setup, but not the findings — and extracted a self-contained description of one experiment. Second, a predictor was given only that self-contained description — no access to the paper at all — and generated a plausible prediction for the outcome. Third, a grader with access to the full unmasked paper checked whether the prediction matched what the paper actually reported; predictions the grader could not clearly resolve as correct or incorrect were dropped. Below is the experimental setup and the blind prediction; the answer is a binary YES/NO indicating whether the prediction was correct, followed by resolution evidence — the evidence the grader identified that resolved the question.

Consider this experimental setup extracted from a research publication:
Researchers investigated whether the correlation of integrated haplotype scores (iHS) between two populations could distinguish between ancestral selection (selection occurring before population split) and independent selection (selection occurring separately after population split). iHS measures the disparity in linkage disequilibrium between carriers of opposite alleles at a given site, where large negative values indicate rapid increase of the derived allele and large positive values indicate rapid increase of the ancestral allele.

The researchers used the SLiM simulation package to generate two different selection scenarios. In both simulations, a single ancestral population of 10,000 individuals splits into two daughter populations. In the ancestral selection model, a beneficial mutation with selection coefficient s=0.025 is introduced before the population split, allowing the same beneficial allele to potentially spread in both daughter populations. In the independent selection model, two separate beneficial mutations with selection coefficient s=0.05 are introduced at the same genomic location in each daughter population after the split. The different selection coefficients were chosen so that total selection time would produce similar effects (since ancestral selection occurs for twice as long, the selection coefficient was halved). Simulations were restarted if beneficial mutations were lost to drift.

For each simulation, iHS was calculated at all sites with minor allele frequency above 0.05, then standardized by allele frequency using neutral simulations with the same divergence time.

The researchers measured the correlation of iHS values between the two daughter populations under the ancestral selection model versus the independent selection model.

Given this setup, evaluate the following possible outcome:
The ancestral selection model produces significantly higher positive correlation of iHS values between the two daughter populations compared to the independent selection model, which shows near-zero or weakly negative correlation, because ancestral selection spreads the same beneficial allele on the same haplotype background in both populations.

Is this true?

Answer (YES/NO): YES